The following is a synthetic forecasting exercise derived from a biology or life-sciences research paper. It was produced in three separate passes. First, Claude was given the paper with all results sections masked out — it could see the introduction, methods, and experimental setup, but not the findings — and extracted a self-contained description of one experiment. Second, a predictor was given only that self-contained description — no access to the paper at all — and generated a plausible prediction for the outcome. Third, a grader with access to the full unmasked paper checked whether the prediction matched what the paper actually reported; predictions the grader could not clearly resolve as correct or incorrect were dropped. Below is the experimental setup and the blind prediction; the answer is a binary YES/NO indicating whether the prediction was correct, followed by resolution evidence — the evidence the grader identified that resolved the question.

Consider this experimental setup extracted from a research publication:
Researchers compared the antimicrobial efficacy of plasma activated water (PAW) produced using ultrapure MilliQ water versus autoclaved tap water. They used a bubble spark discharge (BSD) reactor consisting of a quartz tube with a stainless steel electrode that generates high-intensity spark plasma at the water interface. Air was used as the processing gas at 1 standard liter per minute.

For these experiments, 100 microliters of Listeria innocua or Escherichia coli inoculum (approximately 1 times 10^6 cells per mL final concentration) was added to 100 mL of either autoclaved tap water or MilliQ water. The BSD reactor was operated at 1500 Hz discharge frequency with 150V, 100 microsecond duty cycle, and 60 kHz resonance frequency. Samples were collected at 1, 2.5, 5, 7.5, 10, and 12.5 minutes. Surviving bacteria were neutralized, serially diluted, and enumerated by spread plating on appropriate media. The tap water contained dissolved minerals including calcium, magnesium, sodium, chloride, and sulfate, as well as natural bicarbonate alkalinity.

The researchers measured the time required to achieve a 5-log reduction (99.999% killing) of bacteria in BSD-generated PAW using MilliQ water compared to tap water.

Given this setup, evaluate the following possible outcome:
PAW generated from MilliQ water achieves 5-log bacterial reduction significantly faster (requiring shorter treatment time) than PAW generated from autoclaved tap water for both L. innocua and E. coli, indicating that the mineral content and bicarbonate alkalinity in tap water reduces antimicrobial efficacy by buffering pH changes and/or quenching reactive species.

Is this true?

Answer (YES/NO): YES